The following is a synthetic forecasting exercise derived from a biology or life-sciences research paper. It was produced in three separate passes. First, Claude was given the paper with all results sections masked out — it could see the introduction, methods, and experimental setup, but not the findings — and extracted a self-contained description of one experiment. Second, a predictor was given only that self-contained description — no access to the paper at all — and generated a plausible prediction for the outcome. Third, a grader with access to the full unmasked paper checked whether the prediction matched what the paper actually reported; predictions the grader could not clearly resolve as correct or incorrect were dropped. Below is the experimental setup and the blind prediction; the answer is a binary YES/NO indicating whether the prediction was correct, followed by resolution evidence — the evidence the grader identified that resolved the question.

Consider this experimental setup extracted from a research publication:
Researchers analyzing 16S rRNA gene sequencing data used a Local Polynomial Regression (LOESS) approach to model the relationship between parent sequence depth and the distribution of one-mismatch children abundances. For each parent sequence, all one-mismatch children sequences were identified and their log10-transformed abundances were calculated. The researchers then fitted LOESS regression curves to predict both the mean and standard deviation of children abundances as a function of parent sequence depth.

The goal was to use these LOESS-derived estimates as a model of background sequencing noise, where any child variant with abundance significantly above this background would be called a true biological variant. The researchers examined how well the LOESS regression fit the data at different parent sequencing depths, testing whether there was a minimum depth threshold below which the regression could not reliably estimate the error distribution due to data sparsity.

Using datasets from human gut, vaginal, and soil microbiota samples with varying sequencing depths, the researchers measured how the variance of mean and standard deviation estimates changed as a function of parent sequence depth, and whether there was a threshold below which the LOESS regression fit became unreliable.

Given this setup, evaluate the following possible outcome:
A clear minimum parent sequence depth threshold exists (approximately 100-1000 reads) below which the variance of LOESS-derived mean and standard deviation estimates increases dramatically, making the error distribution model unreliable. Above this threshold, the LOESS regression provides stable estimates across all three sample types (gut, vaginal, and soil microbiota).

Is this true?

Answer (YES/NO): NO